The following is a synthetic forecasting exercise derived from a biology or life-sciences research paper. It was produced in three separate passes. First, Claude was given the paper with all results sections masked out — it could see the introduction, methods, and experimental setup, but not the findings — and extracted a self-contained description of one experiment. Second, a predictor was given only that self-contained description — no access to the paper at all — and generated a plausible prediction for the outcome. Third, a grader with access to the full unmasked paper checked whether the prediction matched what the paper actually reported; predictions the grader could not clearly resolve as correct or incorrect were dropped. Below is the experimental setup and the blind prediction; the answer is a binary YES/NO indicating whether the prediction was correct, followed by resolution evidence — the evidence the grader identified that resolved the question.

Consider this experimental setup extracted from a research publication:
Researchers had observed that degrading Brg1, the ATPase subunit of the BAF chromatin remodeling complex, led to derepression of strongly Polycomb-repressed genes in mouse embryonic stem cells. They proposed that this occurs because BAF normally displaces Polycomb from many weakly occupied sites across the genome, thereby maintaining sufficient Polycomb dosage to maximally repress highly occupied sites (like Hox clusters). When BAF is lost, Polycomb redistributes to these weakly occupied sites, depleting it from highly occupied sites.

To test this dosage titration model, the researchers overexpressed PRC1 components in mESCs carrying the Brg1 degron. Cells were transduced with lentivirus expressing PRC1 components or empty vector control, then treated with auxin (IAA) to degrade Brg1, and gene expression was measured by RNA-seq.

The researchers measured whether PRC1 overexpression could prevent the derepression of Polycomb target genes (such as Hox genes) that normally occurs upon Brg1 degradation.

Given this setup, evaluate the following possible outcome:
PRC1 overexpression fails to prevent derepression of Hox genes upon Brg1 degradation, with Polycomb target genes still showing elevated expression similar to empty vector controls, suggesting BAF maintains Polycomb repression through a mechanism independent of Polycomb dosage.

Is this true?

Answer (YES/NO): NO